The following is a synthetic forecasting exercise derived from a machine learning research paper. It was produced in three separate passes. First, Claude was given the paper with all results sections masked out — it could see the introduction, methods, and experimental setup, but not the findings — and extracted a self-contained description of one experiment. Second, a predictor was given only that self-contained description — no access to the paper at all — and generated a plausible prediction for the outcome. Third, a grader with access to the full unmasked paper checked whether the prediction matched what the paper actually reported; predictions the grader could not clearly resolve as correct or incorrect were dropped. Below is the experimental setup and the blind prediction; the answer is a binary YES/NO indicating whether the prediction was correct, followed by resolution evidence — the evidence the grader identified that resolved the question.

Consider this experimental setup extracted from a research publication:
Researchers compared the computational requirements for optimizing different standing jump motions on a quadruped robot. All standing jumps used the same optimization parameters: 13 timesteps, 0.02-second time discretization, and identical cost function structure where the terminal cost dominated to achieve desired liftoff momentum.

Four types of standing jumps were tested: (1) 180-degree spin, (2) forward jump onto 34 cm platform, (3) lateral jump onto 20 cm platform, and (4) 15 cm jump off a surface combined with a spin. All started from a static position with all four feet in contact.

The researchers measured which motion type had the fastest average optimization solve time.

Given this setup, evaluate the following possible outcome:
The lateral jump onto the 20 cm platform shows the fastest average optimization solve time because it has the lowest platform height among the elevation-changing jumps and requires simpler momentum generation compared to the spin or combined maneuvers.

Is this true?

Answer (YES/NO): NO